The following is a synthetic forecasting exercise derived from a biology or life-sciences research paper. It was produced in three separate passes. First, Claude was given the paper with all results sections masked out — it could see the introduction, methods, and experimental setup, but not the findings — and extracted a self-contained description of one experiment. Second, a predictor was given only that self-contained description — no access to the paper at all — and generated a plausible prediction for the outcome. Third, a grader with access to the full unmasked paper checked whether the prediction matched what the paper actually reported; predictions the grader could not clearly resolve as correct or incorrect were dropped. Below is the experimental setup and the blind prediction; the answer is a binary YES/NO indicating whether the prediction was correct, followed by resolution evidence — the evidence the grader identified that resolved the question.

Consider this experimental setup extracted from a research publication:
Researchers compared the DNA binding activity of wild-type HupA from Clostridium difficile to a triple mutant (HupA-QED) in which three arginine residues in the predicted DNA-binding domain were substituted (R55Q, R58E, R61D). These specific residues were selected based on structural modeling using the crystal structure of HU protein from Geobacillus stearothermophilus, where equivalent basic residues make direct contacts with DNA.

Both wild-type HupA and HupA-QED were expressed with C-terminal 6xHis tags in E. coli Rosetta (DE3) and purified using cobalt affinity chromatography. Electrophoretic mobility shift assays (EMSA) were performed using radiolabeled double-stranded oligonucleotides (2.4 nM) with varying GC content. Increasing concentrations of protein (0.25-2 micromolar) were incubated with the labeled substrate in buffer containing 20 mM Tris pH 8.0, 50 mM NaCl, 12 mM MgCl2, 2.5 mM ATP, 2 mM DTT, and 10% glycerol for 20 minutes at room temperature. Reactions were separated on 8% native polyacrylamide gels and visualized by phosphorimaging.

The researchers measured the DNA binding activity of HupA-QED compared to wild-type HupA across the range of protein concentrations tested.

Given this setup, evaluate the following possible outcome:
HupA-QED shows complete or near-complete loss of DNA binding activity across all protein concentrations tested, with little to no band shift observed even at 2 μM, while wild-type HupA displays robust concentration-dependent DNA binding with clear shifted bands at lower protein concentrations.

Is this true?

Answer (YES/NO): YES